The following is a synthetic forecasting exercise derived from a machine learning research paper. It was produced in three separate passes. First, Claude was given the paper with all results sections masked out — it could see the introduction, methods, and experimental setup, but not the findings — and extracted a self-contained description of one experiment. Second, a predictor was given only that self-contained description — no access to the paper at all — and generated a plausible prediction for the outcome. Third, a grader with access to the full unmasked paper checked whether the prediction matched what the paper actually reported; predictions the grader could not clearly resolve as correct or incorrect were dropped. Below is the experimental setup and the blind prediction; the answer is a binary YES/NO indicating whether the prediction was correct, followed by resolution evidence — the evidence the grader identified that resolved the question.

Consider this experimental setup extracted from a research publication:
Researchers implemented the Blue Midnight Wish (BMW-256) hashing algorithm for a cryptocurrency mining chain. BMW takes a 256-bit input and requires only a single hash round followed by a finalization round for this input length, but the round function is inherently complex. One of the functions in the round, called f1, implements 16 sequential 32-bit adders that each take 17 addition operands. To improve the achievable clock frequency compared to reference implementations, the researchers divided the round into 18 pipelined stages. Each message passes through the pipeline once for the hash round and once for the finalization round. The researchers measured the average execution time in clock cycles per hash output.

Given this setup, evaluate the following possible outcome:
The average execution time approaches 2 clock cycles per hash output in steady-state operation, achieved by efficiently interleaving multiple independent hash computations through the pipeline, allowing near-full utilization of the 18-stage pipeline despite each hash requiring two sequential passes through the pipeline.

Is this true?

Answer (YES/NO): YES